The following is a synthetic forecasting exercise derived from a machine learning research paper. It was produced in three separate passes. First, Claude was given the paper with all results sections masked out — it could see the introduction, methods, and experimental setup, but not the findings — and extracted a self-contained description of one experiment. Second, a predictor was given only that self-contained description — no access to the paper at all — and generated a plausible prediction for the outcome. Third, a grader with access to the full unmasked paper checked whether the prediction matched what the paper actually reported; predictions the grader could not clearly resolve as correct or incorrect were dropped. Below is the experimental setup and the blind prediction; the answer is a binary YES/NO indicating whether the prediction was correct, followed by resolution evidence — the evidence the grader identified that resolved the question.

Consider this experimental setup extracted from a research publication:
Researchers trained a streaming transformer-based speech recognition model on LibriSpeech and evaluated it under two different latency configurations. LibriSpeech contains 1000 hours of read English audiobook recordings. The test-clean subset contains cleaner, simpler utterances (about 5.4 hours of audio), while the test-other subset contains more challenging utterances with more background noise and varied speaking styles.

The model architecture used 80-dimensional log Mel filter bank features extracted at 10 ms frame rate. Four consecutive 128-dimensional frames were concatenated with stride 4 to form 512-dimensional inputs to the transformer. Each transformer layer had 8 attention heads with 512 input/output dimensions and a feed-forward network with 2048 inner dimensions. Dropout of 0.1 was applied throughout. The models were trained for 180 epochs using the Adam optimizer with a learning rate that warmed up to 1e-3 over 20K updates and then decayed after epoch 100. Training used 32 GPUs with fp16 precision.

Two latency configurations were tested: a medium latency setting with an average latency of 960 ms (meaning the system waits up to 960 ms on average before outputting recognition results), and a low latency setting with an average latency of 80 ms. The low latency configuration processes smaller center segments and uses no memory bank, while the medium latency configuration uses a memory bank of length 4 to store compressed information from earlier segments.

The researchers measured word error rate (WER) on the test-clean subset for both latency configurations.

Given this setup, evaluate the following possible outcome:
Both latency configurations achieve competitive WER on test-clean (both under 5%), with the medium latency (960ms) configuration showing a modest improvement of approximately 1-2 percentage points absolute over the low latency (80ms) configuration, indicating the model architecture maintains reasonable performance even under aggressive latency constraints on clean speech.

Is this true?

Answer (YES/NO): NO